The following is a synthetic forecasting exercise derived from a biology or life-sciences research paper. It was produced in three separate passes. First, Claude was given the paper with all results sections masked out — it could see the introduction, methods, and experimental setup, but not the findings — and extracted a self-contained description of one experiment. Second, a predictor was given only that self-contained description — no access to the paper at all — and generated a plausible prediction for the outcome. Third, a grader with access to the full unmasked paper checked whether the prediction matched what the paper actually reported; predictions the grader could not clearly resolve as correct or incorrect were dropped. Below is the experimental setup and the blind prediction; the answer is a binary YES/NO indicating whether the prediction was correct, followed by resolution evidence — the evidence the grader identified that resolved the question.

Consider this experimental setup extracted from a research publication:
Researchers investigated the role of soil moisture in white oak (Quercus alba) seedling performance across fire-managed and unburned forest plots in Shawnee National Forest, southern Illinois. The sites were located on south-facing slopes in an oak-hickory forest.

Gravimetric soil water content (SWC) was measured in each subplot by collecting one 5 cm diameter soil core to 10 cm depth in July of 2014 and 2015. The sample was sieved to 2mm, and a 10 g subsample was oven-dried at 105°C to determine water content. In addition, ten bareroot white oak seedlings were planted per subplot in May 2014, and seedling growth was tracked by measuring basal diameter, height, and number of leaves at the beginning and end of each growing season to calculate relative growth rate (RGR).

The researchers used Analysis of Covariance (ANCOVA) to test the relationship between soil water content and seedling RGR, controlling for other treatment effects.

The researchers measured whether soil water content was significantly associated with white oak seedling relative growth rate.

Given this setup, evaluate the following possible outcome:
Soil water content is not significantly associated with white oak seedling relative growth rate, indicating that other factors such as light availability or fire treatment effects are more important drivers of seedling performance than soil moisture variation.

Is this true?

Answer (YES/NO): NO